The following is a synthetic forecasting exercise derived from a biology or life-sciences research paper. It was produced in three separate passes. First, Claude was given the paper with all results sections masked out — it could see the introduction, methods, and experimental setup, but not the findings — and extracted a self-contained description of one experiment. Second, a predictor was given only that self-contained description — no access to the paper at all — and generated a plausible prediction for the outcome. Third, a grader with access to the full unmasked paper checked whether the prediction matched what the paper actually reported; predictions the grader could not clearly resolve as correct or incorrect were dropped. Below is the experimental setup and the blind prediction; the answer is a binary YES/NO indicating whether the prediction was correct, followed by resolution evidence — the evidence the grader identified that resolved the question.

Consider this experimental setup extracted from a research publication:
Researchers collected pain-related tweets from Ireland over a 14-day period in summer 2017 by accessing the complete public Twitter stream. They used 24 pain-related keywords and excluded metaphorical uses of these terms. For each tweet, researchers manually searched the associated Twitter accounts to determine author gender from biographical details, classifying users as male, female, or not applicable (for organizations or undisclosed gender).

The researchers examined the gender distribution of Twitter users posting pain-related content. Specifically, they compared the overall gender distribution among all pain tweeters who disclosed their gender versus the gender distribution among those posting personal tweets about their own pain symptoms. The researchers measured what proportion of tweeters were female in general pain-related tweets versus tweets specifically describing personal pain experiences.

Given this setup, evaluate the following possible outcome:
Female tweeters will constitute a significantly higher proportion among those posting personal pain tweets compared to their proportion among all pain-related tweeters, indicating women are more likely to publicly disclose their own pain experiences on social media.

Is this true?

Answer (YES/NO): NO